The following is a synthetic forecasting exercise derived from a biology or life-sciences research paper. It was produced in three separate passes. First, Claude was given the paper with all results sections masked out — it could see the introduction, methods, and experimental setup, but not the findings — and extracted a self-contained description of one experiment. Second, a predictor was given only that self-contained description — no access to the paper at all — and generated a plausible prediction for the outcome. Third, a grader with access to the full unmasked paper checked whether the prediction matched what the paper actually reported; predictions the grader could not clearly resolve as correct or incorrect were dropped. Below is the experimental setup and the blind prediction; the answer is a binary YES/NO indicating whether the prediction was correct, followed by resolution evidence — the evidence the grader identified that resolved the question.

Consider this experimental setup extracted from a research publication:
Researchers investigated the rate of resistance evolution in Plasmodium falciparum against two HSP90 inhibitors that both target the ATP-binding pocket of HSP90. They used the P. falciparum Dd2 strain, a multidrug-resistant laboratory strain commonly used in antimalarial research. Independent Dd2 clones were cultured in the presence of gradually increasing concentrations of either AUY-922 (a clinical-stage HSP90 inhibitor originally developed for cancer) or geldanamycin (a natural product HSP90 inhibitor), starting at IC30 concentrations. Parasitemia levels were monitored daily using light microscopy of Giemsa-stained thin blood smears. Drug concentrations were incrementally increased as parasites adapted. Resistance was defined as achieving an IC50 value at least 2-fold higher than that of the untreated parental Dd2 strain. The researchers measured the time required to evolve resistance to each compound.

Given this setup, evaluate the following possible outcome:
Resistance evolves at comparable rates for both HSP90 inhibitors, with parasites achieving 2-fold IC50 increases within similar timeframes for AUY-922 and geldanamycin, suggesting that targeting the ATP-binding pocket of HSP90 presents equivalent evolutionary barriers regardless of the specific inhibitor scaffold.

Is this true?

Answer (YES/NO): NO